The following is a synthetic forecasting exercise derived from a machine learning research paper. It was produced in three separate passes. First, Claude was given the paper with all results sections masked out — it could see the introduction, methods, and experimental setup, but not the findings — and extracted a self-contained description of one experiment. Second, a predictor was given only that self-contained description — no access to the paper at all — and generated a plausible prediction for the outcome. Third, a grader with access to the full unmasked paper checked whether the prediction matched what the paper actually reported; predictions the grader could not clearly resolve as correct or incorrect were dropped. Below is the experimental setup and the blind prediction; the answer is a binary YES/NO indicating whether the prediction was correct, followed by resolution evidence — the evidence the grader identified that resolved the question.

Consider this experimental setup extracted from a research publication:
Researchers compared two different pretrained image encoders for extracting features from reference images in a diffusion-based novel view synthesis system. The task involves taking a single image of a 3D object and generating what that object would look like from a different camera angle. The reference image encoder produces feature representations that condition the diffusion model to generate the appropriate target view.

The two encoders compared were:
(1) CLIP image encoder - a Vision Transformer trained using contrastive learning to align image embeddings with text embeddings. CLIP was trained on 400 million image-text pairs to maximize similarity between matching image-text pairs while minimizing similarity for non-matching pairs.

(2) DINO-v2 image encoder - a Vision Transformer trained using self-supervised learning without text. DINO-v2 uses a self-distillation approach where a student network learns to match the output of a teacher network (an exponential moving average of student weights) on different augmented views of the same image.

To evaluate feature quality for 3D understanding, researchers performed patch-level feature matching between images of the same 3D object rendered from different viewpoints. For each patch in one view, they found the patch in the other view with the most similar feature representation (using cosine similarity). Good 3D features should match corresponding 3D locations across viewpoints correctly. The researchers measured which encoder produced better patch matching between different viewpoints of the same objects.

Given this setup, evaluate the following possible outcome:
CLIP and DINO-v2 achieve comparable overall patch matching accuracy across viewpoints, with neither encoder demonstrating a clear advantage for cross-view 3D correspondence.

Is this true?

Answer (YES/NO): NO